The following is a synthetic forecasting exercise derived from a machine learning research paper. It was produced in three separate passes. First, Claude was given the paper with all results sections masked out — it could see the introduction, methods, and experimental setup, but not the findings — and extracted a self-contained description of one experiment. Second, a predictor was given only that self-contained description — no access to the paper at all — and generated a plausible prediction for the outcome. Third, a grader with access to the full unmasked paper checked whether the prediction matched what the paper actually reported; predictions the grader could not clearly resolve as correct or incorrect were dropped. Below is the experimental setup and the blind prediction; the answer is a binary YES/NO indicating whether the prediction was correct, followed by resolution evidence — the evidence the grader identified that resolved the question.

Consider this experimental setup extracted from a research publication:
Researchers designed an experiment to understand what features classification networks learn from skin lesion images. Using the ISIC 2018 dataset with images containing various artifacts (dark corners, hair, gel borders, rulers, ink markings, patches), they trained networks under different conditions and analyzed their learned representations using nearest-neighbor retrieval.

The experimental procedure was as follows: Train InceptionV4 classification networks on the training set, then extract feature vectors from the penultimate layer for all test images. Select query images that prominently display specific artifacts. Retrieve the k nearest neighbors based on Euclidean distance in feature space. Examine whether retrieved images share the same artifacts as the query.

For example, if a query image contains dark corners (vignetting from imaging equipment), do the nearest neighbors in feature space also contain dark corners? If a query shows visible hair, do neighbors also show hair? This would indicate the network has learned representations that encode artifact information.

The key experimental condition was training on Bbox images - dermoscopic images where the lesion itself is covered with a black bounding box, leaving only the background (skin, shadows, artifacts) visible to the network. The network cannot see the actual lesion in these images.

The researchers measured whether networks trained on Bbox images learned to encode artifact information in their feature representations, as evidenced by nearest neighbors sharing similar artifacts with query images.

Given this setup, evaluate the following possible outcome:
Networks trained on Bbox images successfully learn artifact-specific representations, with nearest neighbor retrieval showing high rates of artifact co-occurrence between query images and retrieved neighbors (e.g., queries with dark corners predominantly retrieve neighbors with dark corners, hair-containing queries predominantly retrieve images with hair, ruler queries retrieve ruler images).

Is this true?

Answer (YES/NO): YES